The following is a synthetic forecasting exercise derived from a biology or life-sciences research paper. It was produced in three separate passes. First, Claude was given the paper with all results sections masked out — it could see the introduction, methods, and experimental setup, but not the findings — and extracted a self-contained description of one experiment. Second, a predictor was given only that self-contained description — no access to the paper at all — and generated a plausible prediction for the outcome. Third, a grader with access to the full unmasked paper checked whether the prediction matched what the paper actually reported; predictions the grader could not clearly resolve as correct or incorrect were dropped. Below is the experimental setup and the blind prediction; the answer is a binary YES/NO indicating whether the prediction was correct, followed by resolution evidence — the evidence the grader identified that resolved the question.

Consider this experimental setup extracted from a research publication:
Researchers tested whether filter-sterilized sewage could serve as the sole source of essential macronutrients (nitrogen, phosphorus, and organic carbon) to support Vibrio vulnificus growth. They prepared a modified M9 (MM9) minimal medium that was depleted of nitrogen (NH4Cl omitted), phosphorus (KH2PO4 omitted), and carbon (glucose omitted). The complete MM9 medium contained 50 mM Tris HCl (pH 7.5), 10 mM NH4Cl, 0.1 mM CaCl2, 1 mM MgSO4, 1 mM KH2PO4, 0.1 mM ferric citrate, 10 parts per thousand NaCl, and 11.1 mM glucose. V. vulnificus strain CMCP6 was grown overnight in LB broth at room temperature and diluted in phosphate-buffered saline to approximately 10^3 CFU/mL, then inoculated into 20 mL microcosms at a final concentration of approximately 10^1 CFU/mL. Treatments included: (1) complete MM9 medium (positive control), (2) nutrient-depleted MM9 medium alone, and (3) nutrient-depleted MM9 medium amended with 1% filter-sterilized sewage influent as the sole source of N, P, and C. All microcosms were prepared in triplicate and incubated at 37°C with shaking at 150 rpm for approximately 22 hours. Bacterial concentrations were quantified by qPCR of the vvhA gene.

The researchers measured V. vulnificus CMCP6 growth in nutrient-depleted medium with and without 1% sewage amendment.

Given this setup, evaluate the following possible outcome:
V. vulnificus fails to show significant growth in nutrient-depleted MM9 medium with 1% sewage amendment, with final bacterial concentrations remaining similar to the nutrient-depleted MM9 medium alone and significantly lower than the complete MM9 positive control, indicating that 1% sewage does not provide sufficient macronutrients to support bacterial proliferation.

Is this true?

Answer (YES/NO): NO